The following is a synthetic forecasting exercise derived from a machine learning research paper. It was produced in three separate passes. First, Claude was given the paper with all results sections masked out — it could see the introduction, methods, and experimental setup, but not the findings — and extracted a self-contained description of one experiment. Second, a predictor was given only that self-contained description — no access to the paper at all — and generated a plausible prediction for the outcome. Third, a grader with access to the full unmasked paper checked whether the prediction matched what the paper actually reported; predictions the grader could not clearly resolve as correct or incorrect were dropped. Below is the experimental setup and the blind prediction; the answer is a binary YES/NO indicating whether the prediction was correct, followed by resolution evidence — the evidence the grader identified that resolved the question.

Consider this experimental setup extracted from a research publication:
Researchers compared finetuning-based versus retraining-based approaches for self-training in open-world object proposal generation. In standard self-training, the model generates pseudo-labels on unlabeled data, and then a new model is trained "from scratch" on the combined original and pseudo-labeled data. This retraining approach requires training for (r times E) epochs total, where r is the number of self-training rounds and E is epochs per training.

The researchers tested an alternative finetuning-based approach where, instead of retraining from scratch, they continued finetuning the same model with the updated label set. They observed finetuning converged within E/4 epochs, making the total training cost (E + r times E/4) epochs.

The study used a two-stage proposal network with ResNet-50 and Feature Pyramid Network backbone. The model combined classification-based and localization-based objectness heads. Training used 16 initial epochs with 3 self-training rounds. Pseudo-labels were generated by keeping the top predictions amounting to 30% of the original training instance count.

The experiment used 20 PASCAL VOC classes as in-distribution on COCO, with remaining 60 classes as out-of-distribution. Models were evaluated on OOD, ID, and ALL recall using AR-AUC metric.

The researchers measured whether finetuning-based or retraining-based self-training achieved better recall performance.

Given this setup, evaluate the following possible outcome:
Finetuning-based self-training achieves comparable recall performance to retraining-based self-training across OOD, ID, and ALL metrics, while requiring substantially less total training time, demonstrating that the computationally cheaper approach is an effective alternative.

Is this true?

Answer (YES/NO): NO